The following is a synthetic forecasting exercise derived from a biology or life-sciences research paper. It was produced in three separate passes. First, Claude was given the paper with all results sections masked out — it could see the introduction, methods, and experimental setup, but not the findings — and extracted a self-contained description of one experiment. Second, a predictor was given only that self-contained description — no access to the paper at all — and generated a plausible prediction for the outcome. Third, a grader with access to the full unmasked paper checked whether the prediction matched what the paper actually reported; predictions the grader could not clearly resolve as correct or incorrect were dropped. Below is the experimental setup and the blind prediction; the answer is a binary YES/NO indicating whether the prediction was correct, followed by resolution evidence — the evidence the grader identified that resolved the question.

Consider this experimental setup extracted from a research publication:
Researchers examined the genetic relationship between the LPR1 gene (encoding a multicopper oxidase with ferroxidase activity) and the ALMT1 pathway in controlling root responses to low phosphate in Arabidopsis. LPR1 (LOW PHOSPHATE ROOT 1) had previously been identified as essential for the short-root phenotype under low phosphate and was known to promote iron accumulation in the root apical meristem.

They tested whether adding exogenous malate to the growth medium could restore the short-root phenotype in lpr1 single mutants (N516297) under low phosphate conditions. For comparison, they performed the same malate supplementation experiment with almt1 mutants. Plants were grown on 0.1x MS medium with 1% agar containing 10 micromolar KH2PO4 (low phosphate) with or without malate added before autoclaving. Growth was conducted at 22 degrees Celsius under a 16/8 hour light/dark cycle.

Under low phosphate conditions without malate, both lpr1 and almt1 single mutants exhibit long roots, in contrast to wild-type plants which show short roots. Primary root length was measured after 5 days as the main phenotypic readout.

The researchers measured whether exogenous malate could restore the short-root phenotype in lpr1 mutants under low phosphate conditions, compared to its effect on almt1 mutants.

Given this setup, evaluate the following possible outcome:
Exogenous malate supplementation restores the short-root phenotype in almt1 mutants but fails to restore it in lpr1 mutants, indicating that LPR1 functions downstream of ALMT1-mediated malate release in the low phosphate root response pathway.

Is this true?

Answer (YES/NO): YES